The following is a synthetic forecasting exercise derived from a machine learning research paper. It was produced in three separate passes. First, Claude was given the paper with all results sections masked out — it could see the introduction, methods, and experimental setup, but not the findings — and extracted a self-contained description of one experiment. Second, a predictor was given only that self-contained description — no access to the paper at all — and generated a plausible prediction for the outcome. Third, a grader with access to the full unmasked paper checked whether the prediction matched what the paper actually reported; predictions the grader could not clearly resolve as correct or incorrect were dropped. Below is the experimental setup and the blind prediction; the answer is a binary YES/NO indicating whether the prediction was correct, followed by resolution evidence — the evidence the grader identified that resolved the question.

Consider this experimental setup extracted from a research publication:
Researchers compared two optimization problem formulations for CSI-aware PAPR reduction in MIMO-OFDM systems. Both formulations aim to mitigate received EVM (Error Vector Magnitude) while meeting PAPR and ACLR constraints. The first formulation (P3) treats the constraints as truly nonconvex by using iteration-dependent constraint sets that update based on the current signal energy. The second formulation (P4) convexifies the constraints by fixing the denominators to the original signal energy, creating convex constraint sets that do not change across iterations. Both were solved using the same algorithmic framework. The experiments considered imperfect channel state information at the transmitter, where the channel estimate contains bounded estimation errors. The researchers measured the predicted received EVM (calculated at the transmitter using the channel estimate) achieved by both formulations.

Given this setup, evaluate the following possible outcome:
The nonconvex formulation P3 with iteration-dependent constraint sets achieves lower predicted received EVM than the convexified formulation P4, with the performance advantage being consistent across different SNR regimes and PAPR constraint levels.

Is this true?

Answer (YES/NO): NO